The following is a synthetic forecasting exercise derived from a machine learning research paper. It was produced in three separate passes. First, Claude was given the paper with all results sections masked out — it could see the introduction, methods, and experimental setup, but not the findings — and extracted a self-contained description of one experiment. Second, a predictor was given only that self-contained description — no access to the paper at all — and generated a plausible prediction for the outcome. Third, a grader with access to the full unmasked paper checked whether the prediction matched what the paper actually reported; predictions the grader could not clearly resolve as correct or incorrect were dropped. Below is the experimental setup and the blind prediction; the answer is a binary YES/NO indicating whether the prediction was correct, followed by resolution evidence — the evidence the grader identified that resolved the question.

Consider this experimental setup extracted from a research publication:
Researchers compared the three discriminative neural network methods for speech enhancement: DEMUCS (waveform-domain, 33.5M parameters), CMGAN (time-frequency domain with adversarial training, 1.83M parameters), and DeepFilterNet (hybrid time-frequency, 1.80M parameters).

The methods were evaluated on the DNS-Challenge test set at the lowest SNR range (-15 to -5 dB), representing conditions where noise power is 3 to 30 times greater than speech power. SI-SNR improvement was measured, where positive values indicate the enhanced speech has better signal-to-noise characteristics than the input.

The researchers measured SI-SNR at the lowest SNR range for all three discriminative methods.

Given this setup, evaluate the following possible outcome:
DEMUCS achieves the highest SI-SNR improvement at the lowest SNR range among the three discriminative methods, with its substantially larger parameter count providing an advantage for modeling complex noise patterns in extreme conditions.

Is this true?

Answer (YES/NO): NO